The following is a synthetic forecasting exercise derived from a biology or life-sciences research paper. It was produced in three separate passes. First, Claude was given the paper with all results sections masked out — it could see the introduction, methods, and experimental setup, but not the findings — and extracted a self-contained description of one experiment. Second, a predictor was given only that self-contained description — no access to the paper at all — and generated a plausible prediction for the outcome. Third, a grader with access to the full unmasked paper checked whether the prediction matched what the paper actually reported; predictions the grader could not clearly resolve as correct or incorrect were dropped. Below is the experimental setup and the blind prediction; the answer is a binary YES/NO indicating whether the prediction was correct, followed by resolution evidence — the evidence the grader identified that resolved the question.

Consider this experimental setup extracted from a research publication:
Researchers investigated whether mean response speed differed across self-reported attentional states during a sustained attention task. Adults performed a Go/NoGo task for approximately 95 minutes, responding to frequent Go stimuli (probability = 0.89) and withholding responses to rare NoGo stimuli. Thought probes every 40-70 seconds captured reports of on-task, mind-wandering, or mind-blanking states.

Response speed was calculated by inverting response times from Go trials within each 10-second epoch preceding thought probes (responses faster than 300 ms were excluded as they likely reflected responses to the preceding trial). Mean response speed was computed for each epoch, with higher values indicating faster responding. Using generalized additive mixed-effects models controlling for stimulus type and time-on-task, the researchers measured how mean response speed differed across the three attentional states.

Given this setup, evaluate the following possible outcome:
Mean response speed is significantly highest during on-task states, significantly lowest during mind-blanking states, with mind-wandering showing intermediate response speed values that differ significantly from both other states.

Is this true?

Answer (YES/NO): NO